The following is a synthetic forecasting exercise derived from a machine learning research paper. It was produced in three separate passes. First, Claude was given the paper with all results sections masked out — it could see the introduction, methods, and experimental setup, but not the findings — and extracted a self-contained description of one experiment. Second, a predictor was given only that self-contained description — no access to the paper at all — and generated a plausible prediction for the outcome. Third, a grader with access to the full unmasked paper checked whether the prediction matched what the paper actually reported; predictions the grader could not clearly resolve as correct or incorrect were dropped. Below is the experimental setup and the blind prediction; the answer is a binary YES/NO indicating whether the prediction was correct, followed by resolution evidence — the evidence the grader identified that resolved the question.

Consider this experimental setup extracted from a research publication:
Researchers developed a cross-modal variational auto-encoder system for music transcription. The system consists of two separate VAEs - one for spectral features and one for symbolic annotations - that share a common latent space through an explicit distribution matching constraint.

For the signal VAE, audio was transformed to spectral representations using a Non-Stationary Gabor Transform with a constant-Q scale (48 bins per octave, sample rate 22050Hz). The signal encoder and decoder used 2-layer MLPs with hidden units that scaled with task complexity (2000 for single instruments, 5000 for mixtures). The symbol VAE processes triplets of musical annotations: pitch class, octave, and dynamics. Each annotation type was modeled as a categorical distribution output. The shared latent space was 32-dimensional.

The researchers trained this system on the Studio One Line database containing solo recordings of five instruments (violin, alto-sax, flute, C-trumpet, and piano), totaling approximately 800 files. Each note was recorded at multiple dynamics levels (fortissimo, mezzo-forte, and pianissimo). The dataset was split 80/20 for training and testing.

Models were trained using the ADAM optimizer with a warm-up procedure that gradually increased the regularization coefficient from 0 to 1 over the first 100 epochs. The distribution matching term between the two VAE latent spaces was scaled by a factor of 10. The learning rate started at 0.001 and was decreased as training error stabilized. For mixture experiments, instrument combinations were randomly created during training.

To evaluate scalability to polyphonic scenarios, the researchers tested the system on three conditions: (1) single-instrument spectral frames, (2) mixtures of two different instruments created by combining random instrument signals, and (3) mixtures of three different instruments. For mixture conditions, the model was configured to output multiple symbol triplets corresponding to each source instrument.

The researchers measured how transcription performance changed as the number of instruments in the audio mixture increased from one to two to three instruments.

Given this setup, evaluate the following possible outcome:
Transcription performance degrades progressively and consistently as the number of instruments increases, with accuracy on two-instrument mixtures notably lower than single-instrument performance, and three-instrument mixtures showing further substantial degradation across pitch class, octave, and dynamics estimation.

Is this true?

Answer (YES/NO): NO